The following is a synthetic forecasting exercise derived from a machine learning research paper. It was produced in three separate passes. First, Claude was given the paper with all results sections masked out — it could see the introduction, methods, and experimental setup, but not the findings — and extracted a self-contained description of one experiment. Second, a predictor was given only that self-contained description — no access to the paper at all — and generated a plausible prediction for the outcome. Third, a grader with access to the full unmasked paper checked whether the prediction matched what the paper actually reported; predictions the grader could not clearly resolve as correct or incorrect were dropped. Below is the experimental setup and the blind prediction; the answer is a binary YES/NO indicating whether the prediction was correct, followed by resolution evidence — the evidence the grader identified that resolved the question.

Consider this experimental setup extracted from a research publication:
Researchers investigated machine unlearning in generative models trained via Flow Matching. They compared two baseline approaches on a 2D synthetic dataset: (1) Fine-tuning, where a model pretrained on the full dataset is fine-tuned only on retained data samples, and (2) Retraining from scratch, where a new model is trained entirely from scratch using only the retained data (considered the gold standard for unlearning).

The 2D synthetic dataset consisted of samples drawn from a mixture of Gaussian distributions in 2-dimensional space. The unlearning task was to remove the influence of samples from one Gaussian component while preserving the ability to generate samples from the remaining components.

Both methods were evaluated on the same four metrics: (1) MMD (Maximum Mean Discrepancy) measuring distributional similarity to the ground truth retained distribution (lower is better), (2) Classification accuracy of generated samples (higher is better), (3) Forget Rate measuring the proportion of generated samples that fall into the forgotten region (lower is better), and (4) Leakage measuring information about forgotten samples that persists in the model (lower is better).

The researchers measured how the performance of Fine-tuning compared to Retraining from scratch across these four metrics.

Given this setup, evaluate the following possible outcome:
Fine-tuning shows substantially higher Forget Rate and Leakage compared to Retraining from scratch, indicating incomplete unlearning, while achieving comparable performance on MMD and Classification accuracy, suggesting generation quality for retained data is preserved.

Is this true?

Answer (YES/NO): NO